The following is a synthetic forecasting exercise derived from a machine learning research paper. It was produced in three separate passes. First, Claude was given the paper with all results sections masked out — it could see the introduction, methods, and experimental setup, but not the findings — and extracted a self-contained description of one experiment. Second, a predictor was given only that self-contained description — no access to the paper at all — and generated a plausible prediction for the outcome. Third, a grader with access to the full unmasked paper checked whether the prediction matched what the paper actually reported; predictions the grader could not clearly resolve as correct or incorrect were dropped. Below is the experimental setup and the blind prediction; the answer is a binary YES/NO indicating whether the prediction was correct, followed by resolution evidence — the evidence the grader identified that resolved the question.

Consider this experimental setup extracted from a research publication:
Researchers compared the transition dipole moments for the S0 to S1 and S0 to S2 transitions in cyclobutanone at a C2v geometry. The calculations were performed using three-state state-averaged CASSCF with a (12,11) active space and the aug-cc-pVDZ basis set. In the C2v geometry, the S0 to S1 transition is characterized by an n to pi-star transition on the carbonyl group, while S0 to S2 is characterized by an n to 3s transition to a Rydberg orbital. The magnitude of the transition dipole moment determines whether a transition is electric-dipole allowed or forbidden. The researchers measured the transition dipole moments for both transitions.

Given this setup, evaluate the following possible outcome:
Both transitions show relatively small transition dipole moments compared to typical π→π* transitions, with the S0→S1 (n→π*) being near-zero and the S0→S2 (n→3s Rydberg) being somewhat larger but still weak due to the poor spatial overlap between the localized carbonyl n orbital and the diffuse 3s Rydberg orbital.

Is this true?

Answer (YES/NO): NO